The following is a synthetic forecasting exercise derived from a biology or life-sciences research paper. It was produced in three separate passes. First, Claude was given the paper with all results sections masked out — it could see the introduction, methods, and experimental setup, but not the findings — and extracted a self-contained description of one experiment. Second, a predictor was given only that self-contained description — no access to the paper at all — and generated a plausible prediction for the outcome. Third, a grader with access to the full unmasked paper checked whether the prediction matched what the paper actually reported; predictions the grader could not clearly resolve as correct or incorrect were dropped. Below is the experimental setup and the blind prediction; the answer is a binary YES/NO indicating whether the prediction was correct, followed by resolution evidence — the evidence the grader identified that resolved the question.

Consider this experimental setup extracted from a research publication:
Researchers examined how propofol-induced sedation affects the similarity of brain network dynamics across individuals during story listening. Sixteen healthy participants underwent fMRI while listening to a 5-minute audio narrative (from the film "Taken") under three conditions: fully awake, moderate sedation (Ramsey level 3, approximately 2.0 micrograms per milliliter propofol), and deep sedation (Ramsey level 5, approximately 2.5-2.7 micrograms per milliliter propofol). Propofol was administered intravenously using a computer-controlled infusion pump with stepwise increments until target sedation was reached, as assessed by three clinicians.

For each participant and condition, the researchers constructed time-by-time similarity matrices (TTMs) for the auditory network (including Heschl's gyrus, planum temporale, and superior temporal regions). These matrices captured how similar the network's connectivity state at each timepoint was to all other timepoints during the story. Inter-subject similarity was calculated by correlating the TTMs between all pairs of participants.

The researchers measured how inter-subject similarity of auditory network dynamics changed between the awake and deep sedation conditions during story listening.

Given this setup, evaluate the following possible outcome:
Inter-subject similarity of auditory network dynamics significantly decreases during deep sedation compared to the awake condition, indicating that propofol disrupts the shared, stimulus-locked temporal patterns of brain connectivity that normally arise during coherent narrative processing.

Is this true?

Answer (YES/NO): YES